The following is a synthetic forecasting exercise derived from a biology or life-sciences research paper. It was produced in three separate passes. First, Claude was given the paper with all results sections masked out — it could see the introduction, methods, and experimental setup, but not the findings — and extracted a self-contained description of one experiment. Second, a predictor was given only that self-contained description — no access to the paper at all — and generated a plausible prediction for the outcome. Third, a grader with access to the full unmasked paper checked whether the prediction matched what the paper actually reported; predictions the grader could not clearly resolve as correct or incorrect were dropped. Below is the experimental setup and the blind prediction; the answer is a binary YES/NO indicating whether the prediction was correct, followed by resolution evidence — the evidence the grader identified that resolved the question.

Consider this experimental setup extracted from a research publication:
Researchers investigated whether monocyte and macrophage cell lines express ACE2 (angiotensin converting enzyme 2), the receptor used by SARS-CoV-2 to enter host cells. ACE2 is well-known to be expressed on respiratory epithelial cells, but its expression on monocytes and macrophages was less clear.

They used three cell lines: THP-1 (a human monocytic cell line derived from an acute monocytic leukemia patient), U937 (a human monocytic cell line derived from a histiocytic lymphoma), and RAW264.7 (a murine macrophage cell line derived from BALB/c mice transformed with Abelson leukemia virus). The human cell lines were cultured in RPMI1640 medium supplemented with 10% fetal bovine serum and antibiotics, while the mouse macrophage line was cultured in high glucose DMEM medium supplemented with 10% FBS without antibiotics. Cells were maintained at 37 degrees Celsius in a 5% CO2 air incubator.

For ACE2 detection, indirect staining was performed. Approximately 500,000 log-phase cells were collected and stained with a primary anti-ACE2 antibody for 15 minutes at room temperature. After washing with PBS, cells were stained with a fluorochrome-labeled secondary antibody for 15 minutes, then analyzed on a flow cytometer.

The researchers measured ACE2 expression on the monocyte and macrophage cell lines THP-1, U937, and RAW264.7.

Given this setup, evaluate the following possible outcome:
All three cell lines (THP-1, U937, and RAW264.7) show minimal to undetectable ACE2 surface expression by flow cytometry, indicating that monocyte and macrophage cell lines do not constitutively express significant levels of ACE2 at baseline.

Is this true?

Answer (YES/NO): NO